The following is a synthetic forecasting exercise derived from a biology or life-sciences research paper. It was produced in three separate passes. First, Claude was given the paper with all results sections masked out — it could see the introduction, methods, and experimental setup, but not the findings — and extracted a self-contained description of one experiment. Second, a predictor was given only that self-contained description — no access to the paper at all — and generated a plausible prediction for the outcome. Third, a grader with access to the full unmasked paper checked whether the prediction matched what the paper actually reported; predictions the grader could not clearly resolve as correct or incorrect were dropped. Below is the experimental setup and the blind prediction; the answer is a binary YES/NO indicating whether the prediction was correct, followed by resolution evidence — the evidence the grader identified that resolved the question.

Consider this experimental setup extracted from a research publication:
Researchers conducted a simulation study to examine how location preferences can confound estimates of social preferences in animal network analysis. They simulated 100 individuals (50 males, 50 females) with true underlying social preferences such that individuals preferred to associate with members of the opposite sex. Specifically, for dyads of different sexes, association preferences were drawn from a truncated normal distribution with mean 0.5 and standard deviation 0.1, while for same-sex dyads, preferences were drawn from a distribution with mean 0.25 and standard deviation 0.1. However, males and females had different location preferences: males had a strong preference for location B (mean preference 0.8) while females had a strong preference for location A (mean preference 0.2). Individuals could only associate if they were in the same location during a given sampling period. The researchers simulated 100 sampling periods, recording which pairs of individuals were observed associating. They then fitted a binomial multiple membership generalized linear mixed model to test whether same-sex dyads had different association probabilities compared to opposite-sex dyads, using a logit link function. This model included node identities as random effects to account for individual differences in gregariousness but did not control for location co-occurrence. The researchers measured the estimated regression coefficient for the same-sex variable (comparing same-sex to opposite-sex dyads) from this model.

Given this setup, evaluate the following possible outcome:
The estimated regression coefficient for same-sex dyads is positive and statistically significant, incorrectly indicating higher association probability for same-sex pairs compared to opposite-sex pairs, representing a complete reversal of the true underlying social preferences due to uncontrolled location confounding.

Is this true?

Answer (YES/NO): NO